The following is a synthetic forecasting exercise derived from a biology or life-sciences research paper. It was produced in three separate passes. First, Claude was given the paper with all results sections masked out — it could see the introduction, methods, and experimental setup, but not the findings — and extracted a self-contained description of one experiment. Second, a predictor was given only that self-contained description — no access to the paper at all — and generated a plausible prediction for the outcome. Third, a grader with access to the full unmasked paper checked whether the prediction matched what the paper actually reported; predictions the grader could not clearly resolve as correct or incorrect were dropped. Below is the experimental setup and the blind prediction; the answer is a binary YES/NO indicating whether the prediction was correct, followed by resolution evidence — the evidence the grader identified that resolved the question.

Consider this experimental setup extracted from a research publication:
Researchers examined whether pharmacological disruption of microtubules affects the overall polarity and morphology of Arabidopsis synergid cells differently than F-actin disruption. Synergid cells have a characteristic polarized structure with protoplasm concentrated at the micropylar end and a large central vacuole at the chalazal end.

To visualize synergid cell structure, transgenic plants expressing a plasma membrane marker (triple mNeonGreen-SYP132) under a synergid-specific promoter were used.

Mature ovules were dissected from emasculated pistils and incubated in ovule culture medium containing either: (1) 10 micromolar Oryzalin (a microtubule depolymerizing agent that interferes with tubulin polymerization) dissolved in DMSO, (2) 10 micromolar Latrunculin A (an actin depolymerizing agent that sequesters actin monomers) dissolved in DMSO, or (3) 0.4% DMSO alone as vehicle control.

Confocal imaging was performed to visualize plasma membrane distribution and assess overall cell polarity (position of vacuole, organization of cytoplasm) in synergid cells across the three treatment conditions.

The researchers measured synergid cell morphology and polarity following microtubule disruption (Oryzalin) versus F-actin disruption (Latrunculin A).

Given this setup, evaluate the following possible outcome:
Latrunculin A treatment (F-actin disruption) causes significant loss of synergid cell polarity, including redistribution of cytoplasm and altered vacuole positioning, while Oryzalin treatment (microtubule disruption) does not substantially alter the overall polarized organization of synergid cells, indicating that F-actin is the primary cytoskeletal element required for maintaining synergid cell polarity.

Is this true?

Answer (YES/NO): NO